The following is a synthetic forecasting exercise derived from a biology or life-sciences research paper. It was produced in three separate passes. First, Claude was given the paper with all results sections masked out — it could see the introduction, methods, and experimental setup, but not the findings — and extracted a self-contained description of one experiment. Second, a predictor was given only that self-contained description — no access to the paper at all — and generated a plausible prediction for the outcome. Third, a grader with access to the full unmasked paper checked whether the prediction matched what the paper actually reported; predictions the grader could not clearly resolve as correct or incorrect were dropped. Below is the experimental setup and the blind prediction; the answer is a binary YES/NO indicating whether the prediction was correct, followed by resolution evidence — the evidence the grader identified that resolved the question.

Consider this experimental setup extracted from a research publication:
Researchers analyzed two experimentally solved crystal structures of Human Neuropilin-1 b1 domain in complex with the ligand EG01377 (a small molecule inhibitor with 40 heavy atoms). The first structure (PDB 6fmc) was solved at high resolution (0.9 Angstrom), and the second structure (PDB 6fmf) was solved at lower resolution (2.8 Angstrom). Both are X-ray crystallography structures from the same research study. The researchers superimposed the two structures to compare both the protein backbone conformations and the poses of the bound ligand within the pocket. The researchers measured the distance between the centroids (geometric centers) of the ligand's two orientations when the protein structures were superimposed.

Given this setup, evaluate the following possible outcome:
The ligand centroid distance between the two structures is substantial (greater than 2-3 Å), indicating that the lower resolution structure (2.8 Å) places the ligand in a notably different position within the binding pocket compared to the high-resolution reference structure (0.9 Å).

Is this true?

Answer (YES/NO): YES